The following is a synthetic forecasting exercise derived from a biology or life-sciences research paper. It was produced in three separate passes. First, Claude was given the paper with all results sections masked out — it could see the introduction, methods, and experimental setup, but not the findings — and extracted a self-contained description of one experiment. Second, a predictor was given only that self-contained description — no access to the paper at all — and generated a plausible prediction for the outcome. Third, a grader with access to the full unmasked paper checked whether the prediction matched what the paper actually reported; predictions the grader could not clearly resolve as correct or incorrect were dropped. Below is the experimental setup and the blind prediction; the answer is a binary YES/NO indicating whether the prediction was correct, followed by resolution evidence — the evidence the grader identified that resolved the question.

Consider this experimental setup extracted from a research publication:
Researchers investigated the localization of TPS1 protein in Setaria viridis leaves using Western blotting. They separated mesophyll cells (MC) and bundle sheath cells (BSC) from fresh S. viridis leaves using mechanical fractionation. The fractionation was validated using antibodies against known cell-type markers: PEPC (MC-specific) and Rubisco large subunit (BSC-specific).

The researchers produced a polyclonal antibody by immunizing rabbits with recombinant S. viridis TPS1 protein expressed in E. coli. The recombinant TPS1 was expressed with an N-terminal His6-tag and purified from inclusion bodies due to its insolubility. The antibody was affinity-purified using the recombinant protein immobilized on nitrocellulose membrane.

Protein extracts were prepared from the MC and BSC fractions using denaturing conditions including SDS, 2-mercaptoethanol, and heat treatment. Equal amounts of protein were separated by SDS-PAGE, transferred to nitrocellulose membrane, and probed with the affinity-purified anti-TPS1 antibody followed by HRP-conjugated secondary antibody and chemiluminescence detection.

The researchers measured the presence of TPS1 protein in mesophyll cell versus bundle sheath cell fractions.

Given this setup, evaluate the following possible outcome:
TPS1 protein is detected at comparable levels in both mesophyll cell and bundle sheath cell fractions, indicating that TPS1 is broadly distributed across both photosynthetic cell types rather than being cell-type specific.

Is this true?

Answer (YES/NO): NO